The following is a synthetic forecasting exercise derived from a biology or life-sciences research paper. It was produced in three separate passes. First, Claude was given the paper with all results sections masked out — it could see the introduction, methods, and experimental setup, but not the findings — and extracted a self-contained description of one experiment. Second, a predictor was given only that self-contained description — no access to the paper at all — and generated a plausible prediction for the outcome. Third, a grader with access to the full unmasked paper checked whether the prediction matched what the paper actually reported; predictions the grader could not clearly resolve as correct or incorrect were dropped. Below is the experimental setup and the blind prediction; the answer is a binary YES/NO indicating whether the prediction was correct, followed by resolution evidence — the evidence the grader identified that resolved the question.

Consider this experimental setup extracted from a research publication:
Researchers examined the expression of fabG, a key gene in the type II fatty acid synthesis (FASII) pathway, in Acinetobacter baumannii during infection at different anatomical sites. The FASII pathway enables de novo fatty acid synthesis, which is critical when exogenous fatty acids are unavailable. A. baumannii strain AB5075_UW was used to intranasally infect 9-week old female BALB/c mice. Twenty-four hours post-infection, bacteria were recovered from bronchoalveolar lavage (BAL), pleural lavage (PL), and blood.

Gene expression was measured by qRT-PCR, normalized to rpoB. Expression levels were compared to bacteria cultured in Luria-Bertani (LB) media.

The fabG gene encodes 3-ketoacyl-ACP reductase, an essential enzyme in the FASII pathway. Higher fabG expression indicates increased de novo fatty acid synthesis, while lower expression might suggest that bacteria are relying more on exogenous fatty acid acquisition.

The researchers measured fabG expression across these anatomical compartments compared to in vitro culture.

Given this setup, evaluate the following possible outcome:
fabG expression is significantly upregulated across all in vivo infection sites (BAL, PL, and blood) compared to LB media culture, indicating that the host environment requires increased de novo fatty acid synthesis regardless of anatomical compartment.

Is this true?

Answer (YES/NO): NO